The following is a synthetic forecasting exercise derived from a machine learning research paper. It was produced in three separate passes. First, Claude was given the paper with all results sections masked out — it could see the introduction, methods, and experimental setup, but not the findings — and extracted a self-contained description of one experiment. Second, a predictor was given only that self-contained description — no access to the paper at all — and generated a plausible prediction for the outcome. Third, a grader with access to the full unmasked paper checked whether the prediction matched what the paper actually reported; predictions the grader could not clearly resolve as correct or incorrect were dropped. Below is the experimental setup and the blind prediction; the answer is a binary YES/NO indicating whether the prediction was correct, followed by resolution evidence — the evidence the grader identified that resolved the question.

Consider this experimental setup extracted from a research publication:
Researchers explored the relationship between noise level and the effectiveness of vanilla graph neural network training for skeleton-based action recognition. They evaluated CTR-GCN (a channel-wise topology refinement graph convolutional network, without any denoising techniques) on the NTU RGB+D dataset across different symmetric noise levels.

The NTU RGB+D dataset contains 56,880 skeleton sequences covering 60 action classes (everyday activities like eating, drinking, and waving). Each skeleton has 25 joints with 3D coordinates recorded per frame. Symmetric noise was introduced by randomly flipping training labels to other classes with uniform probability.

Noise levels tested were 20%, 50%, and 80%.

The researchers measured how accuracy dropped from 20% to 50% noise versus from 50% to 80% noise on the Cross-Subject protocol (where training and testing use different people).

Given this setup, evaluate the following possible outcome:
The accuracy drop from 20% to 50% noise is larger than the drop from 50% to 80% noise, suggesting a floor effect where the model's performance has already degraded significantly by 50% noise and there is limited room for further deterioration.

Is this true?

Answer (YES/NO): NO